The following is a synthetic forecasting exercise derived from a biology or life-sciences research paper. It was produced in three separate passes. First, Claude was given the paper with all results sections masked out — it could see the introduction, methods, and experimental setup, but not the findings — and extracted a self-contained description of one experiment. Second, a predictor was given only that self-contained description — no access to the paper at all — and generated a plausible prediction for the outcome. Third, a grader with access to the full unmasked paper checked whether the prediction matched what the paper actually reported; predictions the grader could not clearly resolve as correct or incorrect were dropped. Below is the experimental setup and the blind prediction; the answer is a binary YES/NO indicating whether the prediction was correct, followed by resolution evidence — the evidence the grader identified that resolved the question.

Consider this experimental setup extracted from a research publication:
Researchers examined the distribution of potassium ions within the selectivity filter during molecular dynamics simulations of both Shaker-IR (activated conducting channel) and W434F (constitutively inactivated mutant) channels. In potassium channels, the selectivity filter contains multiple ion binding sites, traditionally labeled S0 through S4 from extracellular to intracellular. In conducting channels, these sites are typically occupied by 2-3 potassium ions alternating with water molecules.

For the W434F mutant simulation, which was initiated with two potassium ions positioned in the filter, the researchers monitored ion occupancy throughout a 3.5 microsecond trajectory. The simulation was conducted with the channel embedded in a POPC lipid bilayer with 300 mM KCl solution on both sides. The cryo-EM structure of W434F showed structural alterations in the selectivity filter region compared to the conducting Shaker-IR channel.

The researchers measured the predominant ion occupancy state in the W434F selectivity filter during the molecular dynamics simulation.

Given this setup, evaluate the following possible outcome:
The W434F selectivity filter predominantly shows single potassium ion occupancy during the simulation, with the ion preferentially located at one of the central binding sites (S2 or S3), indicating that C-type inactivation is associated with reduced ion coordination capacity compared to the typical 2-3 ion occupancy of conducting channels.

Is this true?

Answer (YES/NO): NO